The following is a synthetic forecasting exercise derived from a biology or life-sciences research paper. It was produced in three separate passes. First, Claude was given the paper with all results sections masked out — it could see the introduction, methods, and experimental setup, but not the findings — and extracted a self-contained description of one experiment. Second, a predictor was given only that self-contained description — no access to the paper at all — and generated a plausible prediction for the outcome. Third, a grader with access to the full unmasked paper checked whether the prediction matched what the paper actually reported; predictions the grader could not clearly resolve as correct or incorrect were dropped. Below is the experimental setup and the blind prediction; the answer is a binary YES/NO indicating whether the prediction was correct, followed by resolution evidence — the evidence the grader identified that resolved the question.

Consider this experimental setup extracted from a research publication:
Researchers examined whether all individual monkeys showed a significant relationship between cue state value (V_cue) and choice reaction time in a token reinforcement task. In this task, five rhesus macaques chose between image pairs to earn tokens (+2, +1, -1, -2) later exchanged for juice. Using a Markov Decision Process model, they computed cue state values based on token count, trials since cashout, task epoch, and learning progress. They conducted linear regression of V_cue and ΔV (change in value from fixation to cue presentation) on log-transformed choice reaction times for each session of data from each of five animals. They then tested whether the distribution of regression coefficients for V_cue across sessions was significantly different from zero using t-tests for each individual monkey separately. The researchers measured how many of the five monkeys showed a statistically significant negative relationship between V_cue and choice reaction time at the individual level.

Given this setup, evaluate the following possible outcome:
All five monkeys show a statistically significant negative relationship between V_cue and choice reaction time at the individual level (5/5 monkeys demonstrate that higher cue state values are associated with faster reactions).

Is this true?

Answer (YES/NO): NO